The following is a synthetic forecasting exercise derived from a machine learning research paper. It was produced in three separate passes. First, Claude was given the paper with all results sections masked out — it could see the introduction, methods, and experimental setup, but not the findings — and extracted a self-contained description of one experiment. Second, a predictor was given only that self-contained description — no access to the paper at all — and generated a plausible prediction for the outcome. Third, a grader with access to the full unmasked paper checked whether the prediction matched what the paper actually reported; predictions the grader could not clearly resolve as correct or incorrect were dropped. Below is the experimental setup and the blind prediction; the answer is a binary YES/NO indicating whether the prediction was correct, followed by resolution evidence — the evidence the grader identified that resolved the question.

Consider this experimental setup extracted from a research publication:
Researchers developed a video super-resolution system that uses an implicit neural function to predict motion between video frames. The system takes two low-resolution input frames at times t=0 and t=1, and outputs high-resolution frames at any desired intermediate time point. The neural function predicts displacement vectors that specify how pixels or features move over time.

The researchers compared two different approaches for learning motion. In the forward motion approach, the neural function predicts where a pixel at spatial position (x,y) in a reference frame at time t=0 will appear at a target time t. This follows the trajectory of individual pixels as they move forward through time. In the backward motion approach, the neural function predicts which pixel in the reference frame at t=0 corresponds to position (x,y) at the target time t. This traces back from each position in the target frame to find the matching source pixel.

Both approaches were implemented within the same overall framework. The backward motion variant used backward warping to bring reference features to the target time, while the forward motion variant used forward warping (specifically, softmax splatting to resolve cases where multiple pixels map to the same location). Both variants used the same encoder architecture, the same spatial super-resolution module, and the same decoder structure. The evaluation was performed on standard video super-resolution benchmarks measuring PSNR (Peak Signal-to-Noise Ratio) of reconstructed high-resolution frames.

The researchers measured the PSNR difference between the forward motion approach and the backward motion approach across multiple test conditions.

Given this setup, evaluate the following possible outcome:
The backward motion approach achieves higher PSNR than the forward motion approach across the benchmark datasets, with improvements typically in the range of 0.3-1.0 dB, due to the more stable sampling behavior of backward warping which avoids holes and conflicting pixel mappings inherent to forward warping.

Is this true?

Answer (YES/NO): NO